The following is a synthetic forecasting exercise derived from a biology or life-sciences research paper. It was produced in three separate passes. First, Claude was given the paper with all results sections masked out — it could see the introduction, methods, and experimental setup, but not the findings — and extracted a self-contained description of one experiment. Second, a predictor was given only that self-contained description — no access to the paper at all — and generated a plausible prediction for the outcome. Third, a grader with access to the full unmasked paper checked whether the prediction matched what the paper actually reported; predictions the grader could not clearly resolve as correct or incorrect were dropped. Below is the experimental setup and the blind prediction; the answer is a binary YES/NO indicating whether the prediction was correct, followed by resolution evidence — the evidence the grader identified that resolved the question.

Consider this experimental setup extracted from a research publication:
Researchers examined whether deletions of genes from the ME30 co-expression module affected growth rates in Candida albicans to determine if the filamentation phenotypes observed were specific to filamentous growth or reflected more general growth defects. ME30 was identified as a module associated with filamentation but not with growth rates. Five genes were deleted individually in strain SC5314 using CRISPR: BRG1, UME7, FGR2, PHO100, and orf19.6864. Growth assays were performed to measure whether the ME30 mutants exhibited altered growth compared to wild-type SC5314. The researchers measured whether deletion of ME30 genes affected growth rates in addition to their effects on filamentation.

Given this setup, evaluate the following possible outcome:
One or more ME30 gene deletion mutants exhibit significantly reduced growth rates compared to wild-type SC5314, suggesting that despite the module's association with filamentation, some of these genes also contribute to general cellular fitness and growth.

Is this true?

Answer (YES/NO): NO